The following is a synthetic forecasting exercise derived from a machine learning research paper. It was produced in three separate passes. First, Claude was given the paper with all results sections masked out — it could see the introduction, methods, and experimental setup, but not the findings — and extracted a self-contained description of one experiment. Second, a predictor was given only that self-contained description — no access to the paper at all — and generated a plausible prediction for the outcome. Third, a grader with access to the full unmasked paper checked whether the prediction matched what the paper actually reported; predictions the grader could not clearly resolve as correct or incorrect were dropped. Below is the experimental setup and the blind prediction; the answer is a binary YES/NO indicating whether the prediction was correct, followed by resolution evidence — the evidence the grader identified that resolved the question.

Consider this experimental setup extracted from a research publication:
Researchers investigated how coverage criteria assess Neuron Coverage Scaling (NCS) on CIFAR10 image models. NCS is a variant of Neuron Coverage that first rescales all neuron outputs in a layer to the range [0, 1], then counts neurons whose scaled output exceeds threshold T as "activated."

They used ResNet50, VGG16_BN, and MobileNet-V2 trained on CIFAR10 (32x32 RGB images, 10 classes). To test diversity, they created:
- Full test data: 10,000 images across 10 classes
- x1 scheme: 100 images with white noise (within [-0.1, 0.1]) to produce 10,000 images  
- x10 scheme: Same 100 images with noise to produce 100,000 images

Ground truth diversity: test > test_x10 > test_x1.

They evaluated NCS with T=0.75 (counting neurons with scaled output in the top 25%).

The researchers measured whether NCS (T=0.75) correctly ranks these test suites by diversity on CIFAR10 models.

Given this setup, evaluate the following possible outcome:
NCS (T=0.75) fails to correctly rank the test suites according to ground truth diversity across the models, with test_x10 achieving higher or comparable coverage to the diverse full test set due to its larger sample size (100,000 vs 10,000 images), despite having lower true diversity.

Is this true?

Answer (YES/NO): YES